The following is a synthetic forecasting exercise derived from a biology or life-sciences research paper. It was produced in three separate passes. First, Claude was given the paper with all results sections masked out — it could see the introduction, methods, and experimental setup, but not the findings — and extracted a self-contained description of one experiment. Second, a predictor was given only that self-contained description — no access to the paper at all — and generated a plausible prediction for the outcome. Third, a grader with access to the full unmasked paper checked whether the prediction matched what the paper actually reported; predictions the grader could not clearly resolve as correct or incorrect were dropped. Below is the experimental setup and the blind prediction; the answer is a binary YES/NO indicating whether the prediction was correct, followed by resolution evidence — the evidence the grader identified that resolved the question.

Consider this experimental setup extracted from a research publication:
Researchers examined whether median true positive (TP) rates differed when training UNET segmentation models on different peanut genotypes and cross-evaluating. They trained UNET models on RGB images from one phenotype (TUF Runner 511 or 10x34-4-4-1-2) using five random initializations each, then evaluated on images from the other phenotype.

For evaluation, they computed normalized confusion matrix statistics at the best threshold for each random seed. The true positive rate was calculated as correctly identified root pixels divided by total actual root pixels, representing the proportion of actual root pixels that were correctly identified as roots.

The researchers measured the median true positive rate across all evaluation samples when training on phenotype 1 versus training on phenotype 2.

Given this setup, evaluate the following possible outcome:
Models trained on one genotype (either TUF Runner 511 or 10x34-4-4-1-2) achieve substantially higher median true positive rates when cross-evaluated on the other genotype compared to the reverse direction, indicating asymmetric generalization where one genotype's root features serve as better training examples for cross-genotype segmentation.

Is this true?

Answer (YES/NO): NO